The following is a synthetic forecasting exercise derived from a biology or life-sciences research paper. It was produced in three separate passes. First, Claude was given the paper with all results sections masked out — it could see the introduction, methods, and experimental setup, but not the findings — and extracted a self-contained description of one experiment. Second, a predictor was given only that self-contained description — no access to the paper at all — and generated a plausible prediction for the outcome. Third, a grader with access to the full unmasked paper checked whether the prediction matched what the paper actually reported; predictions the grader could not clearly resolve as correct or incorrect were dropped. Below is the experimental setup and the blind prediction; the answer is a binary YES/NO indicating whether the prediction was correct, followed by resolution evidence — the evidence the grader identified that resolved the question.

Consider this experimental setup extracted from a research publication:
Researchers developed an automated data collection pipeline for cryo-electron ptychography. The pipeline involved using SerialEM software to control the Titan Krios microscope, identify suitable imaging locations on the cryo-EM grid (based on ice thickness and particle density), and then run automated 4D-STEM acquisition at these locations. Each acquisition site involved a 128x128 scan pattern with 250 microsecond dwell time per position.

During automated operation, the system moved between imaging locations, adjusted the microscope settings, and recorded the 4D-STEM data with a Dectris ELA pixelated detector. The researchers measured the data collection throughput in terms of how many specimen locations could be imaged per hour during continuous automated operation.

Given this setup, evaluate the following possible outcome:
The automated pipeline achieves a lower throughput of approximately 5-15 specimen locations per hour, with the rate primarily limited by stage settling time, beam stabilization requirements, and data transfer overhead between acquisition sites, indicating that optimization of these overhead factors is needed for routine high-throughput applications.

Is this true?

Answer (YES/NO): NO